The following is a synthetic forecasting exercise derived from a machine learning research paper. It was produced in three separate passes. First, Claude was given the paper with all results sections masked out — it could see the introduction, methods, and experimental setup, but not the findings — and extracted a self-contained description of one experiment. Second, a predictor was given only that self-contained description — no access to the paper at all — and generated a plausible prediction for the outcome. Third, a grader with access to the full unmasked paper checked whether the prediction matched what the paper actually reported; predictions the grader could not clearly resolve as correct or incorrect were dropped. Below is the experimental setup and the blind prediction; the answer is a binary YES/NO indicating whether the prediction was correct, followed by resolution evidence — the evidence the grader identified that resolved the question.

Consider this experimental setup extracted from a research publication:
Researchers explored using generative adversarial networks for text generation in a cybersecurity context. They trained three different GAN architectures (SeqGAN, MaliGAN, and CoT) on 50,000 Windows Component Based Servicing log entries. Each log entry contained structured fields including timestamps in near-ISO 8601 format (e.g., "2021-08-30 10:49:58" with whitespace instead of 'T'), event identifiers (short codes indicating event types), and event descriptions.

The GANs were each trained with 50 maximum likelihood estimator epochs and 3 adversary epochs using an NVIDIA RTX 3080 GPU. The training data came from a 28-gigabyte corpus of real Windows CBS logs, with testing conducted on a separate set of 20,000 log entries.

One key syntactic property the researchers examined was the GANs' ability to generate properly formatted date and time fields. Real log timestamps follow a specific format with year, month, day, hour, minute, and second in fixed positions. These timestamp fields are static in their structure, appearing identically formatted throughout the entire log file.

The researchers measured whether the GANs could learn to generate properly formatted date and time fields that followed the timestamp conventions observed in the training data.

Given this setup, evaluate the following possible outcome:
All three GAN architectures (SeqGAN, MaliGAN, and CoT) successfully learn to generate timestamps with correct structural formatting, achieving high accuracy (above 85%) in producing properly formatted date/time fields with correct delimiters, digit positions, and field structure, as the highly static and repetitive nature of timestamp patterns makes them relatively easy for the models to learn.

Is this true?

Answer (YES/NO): NO